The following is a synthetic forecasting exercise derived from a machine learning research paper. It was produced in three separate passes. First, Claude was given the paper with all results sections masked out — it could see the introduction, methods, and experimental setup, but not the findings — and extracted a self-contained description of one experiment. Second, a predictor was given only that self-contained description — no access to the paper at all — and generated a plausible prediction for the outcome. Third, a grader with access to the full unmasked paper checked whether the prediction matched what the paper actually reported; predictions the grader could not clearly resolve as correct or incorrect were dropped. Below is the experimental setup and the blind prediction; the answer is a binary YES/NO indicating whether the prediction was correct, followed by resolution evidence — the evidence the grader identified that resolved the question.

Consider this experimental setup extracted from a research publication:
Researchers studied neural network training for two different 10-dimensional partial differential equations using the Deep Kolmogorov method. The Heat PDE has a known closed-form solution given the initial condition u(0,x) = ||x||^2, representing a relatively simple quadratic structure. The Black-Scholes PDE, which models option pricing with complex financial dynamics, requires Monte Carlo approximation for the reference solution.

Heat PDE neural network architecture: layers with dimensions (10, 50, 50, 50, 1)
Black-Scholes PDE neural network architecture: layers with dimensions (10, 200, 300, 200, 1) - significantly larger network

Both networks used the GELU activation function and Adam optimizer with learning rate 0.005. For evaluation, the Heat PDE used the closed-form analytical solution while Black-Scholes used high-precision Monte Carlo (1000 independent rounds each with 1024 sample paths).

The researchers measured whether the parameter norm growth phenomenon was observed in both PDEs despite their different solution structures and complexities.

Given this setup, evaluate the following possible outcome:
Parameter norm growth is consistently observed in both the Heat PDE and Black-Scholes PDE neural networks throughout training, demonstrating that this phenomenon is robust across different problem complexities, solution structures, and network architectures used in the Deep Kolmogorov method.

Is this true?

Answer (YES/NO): YES